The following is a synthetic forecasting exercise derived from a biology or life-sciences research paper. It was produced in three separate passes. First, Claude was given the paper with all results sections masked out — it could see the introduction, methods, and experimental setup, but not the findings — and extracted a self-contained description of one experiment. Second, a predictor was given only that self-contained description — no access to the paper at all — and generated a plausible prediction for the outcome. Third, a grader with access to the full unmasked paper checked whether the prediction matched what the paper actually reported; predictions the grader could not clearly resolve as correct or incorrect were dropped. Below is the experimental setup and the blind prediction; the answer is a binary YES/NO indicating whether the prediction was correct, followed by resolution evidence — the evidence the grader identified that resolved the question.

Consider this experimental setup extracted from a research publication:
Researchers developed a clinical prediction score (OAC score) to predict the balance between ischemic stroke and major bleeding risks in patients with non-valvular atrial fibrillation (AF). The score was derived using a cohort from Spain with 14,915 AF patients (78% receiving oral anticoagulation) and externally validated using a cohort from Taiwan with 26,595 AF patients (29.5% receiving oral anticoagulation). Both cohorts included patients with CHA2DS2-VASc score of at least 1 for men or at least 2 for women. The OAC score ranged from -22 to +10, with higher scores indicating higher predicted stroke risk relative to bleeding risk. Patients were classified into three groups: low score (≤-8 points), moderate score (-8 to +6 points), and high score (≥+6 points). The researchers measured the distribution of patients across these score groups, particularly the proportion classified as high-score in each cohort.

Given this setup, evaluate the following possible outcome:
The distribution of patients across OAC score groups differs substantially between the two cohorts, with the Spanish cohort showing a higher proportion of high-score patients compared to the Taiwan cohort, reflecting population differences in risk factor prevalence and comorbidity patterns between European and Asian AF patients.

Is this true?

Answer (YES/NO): YES